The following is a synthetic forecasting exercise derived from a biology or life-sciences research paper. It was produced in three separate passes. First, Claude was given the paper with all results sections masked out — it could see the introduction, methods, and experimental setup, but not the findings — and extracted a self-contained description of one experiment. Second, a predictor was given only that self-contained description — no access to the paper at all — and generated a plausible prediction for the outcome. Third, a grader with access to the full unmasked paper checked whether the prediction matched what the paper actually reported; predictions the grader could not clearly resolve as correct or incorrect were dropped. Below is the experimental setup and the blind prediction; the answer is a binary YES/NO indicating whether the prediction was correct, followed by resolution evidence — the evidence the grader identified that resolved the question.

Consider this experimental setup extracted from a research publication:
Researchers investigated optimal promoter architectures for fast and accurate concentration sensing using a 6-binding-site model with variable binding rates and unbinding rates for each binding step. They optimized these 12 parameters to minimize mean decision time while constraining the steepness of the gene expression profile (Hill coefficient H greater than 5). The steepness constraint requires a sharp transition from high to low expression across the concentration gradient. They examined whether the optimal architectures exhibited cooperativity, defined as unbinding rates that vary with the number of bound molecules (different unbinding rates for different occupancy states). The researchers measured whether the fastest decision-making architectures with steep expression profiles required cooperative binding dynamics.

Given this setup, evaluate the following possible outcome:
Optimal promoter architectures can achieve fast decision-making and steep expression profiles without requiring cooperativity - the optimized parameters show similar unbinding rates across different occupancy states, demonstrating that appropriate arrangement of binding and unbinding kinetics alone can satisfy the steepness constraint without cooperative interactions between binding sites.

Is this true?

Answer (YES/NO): NO